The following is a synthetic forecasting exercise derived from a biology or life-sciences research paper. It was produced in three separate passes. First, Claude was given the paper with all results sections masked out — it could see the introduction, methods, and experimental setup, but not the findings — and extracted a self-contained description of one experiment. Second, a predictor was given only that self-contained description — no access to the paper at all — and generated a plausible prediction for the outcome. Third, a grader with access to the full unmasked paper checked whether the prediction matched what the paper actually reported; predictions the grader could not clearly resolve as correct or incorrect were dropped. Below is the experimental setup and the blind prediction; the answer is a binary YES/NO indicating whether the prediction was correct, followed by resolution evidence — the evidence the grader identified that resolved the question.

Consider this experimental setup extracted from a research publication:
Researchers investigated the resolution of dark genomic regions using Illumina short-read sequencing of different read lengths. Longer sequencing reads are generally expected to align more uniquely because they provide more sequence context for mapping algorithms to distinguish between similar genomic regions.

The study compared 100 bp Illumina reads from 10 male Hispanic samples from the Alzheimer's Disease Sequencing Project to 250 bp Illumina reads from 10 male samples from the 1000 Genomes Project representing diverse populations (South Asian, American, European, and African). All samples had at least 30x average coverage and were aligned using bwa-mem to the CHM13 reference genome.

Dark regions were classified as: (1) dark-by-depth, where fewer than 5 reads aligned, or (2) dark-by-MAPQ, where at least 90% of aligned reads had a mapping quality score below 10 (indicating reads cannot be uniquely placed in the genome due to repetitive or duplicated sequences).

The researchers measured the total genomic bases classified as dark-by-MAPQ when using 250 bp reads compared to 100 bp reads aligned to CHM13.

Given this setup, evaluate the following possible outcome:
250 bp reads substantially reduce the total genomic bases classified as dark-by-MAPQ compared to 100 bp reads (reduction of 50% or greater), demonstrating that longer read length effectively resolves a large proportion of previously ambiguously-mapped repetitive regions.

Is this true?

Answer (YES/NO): NO